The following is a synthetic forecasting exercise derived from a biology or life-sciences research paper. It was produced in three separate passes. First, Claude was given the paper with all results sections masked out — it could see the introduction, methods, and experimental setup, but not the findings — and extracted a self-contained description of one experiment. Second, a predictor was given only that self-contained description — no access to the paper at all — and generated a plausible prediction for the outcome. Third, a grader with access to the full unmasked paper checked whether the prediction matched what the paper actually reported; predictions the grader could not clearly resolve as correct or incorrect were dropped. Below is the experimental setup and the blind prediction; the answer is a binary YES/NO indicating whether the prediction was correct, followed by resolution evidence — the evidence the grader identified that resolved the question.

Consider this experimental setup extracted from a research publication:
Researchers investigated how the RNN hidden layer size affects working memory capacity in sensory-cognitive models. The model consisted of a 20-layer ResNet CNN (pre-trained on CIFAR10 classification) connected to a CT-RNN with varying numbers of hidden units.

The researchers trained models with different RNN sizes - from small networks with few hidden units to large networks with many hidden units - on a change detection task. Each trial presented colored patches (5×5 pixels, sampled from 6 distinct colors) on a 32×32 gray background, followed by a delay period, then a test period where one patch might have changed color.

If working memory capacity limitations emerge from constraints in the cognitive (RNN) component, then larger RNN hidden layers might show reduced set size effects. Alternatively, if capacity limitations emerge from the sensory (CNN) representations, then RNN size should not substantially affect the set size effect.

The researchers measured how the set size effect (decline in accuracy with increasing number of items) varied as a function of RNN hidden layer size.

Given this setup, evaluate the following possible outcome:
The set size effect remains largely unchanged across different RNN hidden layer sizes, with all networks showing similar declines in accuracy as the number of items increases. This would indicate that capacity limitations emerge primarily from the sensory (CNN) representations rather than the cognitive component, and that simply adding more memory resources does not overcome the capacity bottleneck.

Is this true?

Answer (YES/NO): YES